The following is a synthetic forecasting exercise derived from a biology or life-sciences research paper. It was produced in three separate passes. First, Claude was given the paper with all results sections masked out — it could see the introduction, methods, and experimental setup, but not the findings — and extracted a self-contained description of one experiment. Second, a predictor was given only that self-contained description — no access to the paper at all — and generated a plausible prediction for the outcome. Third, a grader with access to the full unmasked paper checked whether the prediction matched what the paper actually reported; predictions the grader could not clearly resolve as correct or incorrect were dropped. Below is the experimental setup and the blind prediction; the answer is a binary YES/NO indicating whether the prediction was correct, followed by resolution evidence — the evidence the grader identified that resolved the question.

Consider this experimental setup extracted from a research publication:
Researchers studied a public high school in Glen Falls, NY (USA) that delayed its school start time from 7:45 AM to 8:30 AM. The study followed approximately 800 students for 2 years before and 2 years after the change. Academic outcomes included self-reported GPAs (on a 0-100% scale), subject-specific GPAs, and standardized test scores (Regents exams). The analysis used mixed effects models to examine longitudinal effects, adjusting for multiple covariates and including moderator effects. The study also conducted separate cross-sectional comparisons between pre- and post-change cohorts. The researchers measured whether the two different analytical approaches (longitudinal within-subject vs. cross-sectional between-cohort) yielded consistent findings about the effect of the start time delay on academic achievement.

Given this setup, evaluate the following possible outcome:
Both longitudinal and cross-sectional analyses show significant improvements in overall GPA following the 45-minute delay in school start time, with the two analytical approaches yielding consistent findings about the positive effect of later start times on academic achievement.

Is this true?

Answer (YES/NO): NO